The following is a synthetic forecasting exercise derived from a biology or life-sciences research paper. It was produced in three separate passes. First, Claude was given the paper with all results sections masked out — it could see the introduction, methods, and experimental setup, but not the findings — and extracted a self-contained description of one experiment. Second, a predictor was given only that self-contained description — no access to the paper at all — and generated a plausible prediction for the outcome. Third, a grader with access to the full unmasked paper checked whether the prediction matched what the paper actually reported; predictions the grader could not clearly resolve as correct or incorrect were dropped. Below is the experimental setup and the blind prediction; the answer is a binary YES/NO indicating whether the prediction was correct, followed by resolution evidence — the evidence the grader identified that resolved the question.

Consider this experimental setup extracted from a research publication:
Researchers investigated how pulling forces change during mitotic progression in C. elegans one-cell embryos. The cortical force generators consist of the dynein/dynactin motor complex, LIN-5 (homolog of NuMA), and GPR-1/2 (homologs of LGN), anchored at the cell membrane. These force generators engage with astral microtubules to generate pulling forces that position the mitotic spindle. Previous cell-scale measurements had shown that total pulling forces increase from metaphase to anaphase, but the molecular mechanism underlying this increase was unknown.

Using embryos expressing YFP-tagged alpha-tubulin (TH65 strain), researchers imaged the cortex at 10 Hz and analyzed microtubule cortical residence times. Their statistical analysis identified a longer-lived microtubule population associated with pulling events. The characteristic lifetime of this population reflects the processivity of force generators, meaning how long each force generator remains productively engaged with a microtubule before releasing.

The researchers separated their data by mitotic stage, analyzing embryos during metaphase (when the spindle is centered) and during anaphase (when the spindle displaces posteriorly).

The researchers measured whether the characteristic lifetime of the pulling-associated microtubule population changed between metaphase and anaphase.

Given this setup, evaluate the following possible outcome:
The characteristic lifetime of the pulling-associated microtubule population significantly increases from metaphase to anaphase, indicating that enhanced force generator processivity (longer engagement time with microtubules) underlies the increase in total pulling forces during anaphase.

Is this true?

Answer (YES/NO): YES